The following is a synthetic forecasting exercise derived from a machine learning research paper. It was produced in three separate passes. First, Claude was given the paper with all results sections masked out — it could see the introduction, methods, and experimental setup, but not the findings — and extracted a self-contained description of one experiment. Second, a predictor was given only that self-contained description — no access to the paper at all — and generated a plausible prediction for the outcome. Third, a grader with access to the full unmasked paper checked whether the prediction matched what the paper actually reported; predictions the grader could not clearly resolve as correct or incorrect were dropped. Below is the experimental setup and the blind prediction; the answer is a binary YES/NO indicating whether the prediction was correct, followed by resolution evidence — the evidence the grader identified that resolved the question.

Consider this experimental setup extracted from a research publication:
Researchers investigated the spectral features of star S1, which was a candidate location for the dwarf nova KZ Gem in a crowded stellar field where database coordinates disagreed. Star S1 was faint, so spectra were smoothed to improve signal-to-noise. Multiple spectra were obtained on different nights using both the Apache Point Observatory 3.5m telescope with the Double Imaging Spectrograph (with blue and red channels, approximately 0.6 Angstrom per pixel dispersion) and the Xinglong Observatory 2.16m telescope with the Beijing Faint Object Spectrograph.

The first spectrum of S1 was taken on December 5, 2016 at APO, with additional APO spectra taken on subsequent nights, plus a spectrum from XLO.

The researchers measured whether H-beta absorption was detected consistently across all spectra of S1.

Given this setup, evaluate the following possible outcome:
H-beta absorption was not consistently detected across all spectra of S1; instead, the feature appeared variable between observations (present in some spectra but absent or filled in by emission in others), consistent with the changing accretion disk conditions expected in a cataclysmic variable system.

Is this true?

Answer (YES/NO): NO